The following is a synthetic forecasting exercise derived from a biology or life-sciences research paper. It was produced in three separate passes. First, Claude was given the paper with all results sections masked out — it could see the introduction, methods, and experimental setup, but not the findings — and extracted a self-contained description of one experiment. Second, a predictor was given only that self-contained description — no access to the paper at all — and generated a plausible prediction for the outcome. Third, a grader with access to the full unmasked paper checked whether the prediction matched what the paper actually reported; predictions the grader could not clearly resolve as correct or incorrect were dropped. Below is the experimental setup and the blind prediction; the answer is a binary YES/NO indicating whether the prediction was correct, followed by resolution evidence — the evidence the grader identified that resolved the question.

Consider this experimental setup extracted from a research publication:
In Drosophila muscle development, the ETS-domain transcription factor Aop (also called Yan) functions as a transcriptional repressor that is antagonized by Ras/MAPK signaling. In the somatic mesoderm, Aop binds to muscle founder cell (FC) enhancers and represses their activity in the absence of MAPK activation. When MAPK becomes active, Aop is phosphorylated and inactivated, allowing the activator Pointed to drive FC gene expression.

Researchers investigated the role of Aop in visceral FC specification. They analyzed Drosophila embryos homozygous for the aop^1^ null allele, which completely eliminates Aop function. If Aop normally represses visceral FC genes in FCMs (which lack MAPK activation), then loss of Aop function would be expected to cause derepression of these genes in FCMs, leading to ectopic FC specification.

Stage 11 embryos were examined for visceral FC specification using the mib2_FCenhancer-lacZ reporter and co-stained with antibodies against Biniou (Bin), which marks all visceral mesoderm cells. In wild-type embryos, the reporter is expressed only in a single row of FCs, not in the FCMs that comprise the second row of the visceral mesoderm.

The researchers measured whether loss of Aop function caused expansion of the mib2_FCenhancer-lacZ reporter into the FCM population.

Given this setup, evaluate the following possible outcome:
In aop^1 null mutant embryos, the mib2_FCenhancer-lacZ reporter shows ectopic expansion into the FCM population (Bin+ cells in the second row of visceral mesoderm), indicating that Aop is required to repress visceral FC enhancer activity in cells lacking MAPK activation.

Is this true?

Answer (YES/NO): NO